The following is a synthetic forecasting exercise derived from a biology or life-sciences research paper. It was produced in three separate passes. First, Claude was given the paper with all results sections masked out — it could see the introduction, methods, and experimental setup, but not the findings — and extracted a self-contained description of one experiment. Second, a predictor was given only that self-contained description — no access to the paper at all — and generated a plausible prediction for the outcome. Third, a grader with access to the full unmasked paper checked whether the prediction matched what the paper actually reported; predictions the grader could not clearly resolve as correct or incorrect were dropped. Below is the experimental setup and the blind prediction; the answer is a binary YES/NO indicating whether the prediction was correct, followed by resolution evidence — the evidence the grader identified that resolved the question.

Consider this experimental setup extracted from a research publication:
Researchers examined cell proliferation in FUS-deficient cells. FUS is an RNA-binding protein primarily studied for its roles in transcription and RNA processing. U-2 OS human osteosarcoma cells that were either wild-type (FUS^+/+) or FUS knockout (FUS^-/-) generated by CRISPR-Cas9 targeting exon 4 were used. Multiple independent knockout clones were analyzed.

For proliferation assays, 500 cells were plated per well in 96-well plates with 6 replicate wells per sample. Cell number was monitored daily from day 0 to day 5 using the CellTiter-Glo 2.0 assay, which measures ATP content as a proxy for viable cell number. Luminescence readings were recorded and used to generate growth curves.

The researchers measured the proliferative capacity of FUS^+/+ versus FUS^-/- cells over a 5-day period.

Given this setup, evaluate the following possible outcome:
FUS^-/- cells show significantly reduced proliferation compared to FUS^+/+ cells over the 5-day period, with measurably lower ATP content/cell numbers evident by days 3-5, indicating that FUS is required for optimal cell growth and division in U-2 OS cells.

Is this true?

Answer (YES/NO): YES